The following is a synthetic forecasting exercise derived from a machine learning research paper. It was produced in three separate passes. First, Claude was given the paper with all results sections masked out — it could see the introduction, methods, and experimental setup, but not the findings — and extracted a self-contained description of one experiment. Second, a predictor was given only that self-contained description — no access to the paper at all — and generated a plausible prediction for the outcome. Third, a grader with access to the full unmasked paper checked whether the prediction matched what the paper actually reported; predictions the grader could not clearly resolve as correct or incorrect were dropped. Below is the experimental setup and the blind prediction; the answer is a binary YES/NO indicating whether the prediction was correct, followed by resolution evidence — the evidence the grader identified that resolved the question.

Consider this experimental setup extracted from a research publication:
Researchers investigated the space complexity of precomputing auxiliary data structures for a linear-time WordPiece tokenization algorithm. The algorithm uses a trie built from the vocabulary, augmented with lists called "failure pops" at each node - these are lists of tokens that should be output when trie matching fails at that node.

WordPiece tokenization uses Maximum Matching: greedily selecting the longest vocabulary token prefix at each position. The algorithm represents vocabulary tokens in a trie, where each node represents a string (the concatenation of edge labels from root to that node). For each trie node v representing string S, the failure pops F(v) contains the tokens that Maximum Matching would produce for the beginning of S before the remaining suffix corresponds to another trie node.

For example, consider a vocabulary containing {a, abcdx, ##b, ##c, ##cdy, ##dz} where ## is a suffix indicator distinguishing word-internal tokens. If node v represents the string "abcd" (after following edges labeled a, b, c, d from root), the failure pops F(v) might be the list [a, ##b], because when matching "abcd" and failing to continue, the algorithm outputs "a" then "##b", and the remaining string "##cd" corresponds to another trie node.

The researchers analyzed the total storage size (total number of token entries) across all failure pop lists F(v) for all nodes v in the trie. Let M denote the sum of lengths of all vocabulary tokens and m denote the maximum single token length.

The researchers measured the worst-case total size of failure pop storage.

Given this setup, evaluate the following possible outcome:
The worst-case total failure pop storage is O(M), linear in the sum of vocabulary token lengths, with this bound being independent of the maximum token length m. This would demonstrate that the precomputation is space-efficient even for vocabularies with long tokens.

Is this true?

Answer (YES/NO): NO